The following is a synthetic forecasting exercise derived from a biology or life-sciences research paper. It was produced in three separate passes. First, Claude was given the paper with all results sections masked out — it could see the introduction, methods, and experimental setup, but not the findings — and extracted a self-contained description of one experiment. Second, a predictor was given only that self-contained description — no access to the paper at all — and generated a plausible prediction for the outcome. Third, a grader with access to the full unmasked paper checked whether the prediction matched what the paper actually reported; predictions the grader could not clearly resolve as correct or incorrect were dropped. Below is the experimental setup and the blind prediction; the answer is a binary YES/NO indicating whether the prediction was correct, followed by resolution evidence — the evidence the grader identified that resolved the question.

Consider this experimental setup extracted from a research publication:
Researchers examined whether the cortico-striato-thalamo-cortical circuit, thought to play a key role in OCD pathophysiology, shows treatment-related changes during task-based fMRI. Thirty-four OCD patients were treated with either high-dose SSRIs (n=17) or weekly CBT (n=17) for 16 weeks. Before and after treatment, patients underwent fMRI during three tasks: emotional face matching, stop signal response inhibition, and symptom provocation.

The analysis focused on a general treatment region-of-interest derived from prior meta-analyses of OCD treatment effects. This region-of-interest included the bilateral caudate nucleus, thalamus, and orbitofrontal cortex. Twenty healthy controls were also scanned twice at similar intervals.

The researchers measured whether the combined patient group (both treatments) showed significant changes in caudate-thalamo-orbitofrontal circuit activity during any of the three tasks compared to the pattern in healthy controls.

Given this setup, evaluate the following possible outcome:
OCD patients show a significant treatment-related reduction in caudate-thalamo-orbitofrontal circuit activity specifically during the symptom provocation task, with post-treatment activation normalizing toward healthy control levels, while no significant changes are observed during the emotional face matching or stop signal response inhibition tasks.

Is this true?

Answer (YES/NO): NO